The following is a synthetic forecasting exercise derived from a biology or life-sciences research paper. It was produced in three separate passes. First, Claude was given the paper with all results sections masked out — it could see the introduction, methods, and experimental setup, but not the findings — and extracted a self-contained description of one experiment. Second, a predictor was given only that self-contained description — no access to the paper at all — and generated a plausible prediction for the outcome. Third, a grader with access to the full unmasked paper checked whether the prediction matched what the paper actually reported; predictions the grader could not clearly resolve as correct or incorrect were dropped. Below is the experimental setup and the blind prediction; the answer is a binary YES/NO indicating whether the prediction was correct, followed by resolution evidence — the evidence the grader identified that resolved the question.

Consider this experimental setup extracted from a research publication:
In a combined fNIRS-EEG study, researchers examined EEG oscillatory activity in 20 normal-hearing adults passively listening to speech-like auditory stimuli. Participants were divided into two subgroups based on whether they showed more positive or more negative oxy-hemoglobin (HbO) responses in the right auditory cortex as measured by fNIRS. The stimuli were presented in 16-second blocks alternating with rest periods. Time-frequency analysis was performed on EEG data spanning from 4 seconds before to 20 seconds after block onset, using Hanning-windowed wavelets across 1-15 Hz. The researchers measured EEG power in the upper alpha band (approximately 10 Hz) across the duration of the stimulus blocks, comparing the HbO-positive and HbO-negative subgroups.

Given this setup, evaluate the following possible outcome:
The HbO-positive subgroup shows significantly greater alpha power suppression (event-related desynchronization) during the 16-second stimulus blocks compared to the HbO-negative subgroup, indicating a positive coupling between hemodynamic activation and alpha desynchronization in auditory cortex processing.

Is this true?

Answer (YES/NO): NO